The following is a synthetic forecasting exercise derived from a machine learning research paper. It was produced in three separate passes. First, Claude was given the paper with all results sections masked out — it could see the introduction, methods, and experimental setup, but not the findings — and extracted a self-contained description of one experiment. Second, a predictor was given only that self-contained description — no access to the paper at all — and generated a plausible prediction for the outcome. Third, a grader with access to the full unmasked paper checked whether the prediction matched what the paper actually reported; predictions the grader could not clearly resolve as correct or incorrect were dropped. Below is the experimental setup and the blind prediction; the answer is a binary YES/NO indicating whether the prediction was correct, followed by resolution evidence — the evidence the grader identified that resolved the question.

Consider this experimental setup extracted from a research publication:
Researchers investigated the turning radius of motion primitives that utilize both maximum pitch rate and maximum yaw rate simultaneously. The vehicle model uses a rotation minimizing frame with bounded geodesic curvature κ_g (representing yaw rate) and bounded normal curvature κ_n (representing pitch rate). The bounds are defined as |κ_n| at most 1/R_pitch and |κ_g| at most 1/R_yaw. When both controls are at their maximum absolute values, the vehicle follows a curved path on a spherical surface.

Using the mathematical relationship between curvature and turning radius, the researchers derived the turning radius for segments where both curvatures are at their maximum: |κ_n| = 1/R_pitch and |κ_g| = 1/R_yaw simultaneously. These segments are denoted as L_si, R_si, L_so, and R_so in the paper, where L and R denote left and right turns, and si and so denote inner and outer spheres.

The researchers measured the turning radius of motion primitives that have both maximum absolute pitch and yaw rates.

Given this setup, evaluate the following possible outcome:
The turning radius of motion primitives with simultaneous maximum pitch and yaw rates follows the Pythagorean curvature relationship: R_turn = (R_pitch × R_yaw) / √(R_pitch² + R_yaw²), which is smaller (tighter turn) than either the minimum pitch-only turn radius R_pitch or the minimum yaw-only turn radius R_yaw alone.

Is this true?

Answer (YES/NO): YES